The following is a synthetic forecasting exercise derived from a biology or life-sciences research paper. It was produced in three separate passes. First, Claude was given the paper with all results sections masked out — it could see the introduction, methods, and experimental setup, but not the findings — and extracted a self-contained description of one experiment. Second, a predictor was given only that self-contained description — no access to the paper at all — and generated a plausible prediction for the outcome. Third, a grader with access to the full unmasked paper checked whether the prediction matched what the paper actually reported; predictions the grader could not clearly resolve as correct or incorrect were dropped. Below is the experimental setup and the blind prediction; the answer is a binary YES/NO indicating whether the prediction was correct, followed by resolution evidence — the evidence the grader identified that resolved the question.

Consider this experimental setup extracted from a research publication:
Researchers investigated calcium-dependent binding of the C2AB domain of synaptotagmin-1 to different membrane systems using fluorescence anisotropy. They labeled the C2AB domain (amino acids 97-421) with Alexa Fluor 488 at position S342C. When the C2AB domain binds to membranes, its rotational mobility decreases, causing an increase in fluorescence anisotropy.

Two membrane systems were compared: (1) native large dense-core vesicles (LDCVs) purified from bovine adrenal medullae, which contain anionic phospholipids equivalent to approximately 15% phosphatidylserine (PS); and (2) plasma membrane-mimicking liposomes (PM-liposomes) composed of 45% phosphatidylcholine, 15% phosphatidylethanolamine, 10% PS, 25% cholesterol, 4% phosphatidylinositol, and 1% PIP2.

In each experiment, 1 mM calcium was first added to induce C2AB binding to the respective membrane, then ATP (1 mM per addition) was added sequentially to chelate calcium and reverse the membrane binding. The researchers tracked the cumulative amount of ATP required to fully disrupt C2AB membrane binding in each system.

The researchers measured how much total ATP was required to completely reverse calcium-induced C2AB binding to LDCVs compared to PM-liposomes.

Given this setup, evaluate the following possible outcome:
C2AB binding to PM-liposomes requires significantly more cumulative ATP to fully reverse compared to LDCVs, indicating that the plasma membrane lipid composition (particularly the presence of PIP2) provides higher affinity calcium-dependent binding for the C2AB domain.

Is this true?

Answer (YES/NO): YES